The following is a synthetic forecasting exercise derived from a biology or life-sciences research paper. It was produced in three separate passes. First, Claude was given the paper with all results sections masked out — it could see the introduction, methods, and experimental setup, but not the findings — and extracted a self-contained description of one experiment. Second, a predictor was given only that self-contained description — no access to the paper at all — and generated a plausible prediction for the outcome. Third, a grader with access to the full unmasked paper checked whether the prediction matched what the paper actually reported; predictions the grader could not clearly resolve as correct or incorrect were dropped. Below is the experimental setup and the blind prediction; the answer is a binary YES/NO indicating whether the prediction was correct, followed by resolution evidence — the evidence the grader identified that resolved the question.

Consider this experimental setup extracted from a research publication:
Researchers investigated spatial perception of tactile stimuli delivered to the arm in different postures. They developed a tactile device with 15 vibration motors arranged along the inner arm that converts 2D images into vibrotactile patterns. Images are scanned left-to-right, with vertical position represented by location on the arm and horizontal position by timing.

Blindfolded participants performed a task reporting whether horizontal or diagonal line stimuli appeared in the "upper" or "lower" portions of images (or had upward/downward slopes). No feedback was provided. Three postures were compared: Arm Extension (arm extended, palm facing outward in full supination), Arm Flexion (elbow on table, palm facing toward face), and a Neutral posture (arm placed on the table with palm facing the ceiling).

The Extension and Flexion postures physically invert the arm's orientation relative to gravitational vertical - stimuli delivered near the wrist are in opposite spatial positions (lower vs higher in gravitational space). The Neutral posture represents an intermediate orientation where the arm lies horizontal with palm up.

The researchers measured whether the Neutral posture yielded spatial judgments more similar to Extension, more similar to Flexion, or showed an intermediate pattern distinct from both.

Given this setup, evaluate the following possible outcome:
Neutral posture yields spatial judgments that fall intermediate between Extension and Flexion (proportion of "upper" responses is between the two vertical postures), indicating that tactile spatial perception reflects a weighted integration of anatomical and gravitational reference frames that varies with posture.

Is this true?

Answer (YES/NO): NO